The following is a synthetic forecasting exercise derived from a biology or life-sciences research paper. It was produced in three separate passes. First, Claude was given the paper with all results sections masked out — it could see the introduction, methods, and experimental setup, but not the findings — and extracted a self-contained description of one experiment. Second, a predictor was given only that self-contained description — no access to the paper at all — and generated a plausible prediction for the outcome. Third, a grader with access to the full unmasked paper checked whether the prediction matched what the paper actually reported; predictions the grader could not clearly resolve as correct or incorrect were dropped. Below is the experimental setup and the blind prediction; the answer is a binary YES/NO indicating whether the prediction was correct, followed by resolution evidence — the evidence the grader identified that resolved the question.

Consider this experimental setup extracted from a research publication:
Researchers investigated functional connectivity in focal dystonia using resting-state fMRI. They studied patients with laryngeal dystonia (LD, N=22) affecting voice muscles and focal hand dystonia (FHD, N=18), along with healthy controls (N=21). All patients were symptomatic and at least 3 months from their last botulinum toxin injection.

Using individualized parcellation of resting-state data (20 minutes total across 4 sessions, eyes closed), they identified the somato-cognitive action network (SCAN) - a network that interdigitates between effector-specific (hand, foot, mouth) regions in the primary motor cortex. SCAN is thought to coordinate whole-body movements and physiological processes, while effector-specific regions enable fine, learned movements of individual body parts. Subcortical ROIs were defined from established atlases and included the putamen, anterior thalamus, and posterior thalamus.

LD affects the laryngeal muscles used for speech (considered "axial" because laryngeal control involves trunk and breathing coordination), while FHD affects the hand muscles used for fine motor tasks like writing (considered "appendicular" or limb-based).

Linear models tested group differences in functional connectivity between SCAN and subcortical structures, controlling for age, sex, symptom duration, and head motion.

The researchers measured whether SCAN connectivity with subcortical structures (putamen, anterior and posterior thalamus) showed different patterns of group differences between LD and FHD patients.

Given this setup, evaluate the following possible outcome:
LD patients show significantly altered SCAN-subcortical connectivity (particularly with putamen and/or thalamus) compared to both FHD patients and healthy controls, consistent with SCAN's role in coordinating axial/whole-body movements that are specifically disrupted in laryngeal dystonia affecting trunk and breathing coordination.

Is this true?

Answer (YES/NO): NO